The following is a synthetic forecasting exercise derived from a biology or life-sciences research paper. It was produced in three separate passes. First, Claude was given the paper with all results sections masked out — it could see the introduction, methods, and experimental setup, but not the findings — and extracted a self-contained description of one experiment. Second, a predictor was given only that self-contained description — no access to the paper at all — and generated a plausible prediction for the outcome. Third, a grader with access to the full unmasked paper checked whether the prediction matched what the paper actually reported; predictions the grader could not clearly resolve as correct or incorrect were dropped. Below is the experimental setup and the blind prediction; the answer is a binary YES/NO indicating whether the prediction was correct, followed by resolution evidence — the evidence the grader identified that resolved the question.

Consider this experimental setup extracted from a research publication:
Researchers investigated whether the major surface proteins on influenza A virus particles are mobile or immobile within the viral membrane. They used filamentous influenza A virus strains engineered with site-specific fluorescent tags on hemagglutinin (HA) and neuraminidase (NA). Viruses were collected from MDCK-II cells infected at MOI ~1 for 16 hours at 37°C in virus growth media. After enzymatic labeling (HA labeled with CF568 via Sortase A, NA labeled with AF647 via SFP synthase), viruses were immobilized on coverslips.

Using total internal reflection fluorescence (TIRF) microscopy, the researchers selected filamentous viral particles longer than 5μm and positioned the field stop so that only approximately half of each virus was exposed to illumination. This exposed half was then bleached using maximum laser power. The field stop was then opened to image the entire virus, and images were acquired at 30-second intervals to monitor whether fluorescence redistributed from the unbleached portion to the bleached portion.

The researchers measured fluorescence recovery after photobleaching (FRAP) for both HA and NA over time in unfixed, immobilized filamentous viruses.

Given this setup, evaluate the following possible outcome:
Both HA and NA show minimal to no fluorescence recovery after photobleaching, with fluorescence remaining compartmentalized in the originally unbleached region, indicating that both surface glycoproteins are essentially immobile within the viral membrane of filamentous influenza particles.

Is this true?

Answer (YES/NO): YES